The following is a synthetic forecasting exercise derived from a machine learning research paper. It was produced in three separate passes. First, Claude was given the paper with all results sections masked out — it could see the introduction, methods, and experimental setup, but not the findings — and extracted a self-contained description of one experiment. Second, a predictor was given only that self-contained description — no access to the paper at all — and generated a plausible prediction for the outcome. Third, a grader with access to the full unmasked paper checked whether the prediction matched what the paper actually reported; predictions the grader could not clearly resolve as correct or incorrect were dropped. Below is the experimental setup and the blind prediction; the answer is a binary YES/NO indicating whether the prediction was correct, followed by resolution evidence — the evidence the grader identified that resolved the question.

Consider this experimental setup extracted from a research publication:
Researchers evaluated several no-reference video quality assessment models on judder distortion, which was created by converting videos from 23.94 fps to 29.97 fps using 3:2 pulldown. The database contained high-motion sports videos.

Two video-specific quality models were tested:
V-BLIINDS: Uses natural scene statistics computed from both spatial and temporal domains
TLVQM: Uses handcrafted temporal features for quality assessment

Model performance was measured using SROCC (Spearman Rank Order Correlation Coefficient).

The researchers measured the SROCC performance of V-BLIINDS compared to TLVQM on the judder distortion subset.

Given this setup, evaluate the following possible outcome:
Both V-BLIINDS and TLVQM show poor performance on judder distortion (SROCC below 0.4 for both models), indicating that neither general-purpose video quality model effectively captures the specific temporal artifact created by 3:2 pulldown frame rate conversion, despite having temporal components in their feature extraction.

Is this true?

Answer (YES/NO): NO